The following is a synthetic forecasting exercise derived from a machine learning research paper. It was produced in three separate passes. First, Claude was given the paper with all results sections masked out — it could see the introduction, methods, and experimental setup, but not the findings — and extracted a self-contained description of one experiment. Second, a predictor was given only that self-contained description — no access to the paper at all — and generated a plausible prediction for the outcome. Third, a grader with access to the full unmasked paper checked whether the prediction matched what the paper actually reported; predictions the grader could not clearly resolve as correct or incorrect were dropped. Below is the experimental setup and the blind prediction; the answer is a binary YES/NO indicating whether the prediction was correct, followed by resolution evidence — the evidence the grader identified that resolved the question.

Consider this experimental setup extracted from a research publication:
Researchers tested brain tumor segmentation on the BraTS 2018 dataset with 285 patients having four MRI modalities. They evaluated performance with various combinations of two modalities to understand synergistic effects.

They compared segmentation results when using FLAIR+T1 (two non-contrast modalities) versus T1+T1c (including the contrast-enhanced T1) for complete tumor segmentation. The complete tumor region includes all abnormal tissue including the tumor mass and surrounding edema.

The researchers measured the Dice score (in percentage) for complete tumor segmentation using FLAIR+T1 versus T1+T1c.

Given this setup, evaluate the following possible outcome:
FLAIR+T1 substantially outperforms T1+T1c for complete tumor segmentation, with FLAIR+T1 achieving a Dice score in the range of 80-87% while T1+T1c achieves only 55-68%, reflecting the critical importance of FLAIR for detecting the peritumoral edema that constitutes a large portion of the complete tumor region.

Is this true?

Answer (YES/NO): NO